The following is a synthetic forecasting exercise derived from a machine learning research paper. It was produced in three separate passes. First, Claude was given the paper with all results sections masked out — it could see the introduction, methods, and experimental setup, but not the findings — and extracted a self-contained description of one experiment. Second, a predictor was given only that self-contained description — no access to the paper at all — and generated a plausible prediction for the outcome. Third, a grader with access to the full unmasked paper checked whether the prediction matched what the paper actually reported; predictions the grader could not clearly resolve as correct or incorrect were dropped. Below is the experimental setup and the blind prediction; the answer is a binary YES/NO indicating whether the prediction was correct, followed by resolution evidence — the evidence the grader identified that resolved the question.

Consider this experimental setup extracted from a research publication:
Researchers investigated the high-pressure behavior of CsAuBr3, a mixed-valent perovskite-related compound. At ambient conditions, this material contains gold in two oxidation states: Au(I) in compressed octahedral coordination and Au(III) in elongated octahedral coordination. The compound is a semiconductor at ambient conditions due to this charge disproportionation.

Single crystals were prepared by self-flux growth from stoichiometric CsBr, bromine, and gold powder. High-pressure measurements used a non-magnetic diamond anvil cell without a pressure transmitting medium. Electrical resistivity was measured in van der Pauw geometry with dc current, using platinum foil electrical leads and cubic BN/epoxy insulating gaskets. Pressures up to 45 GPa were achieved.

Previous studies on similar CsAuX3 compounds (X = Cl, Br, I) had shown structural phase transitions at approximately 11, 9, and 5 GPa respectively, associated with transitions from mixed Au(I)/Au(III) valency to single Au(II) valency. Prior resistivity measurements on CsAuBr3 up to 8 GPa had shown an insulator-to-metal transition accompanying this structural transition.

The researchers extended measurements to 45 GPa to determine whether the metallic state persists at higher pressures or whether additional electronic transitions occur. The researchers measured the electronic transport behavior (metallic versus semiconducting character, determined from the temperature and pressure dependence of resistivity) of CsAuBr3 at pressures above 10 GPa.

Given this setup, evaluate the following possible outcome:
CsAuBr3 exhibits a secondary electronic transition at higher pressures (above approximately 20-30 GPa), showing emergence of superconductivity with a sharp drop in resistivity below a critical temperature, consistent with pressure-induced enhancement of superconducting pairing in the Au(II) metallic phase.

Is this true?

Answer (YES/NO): NO